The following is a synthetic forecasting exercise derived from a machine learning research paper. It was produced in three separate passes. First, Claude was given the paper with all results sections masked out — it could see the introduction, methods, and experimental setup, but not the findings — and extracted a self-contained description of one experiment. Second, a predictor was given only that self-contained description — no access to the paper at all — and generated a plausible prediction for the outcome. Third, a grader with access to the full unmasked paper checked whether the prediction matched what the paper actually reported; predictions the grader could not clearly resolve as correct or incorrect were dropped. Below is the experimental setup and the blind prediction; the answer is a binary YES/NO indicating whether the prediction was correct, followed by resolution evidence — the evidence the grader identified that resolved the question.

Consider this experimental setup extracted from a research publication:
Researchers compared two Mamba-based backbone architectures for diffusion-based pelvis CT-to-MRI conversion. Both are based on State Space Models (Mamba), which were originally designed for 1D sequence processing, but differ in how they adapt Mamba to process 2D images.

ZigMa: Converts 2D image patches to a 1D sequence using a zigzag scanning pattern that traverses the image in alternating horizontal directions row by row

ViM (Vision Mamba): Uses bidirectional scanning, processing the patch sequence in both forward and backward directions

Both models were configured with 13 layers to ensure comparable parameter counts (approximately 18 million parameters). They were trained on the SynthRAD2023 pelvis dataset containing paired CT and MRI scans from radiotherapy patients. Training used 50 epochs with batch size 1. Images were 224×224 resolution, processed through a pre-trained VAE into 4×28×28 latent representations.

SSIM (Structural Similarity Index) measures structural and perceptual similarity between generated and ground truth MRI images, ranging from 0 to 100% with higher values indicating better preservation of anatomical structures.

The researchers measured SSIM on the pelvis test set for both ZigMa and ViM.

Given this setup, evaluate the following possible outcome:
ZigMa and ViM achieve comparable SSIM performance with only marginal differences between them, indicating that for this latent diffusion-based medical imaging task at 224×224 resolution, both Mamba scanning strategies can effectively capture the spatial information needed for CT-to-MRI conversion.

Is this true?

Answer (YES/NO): YES